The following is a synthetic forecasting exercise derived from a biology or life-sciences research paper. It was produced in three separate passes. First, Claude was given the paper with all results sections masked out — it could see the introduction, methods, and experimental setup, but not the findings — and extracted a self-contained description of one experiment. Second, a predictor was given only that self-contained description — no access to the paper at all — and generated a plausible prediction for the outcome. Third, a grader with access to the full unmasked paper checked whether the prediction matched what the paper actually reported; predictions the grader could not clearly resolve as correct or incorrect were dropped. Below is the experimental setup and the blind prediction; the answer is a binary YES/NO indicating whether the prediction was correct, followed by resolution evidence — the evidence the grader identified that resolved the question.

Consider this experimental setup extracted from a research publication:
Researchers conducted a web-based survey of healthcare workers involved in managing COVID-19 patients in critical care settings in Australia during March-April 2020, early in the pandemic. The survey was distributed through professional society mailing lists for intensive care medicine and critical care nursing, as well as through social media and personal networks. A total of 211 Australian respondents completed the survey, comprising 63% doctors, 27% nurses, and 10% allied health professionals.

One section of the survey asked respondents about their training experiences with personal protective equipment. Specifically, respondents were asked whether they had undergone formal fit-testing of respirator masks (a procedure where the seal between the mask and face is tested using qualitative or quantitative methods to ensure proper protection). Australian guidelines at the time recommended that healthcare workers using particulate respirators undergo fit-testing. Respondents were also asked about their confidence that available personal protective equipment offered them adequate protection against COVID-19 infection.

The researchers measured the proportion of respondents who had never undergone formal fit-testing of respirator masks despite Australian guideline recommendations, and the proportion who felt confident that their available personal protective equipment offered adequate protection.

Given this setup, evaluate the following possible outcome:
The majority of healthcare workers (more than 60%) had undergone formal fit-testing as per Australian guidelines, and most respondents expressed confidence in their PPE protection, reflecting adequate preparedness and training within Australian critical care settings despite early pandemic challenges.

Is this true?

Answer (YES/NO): NO